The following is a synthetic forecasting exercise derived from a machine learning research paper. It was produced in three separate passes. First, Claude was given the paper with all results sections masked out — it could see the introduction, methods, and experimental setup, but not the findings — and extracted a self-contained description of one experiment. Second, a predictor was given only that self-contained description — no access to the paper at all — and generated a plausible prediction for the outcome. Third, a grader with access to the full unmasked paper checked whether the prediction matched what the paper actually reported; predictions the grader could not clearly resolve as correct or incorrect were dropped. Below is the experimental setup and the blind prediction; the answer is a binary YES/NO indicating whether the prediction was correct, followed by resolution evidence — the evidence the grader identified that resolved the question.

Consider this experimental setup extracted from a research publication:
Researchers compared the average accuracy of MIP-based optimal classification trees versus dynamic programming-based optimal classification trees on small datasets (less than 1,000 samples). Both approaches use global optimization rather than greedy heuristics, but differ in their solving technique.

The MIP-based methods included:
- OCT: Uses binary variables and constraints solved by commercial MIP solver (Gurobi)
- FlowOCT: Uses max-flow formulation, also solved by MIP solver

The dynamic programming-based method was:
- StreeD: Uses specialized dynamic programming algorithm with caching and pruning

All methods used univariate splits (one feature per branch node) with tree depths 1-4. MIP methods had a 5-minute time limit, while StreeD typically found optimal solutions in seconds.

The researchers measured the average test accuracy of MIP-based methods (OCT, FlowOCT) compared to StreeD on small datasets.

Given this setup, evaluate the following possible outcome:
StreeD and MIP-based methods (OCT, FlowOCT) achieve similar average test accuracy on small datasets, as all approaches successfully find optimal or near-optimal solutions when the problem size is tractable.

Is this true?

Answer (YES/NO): YES